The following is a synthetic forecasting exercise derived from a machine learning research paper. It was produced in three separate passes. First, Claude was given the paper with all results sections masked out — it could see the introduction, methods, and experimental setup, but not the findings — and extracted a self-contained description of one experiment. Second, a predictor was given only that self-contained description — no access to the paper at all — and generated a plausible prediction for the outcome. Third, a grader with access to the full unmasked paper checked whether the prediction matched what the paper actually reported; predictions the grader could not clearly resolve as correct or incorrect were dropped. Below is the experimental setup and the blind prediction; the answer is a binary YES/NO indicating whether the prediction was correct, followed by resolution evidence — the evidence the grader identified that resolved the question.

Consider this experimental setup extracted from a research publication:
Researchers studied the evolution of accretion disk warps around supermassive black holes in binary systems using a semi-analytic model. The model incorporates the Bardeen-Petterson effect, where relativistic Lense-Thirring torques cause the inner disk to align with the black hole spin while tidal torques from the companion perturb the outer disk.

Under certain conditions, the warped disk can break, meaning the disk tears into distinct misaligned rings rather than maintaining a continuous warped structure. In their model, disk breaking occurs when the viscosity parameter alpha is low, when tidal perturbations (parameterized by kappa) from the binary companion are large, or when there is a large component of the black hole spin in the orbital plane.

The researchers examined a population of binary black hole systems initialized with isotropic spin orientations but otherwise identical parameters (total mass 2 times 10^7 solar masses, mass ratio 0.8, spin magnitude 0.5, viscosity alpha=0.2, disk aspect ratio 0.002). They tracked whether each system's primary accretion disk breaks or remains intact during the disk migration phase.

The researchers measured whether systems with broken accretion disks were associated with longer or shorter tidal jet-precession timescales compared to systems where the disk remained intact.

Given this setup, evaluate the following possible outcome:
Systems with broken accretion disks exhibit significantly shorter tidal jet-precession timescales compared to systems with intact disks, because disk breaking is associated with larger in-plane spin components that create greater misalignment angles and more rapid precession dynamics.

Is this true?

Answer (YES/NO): NO